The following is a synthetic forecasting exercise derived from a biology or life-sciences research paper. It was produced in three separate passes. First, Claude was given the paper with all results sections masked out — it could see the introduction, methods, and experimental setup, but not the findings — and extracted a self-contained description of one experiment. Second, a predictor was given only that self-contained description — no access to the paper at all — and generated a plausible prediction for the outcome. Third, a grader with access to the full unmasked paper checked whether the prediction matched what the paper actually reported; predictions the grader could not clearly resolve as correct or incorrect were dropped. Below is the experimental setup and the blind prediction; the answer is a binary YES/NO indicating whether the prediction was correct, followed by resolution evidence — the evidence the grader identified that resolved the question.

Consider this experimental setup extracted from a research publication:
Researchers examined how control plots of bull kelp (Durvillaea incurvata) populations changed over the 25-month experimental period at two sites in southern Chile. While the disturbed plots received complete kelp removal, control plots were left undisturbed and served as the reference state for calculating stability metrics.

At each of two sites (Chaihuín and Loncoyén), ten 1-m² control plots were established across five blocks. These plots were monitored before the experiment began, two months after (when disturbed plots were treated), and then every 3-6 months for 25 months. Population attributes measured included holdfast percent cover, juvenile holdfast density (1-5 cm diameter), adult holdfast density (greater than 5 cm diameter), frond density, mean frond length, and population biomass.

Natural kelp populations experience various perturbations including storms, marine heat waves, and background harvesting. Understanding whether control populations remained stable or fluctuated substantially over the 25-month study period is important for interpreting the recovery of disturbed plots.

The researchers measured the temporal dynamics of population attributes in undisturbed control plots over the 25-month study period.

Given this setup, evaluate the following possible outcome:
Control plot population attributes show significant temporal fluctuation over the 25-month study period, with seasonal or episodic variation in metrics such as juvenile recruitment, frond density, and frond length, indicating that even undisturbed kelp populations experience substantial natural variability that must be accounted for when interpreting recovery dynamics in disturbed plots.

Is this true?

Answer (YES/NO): YES